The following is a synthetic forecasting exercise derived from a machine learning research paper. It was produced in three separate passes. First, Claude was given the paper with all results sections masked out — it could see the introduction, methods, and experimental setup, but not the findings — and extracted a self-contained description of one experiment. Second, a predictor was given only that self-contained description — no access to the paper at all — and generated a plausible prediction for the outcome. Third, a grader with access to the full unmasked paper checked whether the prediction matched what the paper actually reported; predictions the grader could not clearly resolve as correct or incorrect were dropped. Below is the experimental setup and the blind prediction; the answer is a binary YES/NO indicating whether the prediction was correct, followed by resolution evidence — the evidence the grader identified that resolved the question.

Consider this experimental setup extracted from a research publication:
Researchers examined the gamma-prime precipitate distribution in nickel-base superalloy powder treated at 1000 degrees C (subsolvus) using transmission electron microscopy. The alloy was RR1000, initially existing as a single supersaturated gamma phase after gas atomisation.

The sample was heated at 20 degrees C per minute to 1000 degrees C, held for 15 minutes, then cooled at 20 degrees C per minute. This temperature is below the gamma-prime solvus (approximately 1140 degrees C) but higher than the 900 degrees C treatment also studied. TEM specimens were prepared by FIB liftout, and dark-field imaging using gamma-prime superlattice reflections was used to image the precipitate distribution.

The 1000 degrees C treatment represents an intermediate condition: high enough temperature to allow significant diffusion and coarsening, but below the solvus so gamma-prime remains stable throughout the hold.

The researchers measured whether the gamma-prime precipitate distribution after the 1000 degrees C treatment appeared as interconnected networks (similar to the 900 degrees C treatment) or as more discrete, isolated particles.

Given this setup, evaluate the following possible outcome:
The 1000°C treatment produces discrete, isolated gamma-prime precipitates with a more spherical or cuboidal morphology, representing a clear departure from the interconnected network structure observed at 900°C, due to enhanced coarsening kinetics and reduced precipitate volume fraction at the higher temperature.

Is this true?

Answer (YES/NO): YES